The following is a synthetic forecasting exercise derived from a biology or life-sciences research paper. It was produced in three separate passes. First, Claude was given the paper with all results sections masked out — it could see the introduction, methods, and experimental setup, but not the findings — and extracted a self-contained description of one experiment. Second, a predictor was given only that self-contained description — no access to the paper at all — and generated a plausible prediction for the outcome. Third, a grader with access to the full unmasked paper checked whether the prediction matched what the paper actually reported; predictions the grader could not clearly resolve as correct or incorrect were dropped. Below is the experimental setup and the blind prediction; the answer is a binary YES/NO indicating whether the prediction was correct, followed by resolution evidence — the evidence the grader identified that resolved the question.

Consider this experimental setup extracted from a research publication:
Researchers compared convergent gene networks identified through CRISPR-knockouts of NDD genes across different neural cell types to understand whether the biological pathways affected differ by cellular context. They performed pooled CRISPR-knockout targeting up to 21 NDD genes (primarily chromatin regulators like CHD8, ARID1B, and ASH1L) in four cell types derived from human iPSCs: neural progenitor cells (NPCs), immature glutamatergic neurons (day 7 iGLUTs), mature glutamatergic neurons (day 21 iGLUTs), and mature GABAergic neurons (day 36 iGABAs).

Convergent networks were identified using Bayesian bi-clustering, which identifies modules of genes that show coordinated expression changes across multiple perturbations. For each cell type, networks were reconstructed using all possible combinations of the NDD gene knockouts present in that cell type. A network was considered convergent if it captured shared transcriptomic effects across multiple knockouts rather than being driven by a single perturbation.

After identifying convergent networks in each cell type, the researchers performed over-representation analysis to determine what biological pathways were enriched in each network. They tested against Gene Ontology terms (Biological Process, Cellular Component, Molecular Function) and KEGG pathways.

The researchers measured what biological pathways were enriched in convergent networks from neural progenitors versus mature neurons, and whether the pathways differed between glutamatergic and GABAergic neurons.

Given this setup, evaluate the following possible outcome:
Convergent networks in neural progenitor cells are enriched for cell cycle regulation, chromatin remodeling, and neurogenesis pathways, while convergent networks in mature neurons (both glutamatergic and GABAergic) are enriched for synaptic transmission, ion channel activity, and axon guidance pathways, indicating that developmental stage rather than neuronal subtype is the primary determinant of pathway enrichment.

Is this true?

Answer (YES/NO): NO